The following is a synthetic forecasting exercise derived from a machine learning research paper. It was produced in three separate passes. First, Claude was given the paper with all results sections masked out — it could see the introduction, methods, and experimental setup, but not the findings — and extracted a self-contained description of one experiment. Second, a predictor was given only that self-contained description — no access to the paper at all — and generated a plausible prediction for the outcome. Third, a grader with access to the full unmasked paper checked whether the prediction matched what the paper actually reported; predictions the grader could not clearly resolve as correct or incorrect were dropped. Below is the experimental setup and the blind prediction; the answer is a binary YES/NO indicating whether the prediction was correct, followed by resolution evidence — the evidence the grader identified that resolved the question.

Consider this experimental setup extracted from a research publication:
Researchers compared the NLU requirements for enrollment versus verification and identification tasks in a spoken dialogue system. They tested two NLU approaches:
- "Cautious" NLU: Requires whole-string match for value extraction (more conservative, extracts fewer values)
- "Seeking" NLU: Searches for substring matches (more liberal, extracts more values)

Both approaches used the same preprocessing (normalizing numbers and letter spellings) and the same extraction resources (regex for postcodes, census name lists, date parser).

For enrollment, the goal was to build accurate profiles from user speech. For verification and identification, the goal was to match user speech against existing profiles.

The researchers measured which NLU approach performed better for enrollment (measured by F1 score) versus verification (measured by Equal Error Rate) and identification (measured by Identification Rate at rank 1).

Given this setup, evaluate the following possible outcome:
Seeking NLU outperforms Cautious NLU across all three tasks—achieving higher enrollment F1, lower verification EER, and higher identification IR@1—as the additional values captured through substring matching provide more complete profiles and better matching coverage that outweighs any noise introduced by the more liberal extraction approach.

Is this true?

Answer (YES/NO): NO